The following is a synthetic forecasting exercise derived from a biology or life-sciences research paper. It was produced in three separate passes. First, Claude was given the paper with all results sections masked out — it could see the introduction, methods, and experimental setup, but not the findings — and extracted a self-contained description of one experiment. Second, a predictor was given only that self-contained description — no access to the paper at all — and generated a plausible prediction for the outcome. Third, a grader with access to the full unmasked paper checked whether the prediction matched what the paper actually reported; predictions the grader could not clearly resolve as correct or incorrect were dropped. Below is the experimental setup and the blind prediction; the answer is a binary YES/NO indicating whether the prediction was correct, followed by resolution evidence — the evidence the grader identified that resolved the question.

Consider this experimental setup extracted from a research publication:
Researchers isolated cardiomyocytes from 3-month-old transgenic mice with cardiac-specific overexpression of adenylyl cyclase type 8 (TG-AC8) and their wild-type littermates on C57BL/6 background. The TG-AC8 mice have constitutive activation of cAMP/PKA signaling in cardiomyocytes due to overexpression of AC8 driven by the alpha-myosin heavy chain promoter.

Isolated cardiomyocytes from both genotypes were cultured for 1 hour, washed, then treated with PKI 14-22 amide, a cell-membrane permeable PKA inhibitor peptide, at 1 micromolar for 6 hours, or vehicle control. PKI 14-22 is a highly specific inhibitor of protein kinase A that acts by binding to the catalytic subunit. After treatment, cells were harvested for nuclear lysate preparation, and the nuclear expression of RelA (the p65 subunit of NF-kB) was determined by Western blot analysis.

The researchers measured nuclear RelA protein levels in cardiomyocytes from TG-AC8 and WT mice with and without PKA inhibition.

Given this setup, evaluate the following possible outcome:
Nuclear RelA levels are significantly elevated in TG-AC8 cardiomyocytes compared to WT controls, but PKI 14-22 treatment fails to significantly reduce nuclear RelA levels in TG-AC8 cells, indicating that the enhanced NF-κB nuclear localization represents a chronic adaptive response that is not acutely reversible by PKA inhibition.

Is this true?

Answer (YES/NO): NO